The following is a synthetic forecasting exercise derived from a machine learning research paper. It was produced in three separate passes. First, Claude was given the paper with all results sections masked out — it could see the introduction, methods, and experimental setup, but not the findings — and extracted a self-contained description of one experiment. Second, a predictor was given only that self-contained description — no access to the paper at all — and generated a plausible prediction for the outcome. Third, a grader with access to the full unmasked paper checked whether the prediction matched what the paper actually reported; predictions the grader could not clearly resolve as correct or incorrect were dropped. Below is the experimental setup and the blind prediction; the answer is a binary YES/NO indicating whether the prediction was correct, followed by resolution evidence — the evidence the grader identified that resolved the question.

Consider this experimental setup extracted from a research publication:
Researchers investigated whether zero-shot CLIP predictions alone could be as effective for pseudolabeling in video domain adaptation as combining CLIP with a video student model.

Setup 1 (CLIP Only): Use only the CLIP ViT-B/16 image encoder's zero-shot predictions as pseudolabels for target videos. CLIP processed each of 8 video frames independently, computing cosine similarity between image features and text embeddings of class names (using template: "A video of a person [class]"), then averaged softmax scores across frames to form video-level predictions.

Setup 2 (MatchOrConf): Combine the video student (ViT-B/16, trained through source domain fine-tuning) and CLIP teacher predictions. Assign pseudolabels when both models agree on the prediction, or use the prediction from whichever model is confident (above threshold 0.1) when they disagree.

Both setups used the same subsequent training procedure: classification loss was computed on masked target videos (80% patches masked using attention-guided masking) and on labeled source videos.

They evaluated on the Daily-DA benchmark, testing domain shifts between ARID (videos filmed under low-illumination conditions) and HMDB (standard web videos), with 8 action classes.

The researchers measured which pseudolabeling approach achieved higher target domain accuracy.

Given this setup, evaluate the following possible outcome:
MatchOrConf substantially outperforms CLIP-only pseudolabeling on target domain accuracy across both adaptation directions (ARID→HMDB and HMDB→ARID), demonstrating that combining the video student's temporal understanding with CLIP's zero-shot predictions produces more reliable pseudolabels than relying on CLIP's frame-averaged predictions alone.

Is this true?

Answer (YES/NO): NO